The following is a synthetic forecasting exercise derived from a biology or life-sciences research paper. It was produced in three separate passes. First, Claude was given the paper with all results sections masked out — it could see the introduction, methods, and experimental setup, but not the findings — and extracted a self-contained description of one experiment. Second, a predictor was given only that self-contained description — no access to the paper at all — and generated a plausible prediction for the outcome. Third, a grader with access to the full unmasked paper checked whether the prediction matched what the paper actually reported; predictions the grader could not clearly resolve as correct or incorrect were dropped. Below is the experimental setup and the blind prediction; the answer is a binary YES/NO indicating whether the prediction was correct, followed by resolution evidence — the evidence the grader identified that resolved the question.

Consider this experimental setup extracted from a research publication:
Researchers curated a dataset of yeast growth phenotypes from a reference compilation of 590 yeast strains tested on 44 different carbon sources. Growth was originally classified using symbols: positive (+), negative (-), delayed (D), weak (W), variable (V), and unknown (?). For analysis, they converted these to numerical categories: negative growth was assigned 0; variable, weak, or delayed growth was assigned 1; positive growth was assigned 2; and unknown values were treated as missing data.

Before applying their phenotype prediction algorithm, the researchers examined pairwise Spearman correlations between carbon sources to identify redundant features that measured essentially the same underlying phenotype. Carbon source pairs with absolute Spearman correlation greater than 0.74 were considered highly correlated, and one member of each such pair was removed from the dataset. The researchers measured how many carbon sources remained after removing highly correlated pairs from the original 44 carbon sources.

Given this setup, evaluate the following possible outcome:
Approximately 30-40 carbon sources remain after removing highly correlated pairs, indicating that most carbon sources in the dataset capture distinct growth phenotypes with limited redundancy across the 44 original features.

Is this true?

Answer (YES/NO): YES